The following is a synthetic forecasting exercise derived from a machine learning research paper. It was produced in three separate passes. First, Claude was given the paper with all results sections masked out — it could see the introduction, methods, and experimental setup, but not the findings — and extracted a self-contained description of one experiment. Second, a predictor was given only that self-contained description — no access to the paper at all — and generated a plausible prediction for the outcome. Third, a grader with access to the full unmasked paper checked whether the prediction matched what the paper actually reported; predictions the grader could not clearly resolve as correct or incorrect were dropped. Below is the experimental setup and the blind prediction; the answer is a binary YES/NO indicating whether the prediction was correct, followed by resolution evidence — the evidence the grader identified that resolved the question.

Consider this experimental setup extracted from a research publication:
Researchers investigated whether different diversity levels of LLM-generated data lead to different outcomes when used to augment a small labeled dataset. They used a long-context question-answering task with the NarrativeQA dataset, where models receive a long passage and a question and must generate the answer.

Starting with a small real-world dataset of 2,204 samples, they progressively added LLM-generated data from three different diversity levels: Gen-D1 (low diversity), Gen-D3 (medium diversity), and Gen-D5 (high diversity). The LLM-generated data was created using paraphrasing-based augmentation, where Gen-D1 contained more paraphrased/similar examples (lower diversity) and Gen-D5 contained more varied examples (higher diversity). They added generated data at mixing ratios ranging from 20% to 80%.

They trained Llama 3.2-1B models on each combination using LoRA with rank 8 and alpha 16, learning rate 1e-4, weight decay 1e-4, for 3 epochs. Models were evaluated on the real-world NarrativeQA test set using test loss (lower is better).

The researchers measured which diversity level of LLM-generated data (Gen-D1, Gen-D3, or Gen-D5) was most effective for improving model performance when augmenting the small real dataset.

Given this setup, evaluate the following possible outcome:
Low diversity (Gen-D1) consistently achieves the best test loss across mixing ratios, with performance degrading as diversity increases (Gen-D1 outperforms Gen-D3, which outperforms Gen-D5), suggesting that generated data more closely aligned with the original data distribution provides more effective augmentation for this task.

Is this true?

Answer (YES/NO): YES